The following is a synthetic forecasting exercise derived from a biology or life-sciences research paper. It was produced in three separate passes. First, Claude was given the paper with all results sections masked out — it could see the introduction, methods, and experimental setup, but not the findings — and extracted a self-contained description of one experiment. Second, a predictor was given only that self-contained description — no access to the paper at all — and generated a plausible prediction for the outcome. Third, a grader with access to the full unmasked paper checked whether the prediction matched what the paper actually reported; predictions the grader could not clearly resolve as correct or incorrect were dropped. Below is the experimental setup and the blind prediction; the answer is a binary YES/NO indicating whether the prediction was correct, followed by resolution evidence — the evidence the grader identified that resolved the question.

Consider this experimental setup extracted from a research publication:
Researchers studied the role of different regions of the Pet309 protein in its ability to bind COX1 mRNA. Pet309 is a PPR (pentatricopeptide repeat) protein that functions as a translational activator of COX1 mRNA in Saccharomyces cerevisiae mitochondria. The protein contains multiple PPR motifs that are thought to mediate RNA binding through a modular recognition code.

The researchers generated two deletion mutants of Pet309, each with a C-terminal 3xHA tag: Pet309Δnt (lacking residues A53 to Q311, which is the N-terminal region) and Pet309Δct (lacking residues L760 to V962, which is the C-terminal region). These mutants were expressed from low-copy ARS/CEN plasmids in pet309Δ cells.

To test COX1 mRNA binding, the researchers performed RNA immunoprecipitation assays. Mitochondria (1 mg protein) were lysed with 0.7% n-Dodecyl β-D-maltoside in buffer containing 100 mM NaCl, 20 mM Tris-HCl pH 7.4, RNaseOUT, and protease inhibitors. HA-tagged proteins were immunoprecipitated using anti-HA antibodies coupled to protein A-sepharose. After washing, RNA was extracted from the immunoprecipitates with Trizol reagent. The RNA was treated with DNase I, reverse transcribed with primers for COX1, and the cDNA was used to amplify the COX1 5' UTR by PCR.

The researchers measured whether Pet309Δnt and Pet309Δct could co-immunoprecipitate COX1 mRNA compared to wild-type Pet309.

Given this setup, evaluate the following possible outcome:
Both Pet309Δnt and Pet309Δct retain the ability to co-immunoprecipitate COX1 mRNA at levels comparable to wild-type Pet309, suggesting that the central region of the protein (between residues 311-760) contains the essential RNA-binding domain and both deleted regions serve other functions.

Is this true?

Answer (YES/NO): NO